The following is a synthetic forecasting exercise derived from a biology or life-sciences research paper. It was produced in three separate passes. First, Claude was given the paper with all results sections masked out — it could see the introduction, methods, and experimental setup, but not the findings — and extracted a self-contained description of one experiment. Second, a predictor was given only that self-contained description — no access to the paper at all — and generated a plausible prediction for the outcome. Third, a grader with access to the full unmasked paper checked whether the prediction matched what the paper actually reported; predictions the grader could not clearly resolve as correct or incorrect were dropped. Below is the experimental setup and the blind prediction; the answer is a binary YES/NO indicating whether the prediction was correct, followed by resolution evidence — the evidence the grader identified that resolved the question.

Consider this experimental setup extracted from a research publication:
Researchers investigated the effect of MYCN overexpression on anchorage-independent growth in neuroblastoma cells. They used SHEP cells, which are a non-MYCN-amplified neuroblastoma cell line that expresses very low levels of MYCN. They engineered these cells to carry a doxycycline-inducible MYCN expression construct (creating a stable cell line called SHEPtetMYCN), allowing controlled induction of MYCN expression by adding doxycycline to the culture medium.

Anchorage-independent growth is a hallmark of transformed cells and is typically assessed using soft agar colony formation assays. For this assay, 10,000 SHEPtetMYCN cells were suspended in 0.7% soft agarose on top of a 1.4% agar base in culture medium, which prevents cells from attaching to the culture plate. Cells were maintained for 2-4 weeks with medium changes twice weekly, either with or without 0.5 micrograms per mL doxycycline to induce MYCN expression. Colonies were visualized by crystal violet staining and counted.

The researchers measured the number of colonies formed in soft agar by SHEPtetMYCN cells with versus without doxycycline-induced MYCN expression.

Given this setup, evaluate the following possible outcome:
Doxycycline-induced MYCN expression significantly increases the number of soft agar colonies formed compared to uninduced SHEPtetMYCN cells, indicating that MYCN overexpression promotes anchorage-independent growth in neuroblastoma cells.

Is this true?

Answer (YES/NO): YES